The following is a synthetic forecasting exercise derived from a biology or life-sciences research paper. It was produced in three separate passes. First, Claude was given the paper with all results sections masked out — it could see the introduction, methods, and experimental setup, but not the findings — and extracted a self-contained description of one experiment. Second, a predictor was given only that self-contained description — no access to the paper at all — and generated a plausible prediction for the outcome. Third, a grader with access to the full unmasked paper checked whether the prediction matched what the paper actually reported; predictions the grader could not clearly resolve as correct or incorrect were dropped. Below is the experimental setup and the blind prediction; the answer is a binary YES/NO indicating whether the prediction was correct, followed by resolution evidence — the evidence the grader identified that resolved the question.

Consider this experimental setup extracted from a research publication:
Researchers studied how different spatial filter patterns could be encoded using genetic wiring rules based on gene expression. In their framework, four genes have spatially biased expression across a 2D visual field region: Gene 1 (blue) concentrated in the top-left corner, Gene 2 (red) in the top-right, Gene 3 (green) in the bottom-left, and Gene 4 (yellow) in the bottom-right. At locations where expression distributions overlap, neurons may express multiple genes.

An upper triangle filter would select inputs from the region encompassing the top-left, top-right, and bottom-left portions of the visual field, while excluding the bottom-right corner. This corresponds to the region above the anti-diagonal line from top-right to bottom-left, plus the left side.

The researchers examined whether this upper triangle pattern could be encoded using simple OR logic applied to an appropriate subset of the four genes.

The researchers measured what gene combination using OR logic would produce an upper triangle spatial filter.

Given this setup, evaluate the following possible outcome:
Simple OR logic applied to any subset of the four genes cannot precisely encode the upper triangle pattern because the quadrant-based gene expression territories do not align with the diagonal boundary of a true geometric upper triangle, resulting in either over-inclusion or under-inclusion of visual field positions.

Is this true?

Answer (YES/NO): NO